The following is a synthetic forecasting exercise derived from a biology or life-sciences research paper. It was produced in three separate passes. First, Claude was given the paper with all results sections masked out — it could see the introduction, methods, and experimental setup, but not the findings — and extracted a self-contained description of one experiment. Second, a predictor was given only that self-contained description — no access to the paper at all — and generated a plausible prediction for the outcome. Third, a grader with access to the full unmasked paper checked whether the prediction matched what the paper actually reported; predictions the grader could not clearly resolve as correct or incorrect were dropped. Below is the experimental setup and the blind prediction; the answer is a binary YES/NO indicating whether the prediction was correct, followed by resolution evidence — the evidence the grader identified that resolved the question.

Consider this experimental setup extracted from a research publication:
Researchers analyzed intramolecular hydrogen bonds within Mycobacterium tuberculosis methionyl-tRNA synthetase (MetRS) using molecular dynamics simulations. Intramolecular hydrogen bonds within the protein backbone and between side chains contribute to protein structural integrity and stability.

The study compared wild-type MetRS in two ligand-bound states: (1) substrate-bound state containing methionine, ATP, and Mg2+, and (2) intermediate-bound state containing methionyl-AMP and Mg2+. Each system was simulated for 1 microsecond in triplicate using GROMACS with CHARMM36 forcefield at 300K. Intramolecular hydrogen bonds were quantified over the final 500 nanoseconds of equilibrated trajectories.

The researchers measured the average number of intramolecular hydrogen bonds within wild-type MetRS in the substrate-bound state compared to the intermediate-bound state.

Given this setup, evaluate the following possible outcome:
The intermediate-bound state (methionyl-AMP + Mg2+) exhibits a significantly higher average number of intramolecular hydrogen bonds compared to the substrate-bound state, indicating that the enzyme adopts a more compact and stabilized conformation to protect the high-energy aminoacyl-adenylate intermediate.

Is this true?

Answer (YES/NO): NO